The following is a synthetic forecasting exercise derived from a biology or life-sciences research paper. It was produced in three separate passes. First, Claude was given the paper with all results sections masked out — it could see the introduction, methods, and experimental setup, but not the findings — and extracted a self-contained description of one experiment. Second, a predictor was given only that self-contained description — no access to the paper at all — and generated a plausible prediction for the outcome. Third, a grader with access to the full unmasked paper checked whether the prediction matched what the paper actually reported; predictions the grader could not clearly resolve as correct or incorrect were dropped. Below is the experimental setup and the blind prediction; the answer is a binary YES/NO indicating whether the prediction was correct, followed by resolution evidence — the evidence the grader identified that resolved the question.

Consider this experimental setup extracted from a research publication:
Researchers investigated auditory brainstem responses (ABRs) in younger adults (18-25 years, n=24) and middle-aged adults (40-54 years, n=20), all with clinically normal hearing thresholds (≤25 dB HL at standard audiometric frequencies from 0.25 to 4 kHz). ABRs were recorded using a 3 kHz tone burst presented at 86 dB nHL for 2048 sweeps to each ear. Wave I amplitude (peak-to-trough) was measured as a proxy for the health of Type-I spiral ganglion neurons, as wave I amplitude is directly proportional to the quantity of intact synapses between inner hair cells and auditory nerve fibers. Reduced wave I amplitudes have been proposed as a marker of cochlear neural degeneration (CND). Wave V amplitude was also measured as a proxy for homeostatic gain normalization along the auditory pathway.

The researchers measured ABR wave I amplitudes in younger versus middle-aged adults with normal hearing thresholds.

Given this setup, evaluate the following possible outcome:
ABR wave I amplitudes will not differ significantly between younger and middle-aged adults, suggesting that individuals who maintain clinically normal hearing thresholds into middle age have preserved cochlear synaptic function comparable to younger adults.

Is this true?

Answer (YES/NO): NO